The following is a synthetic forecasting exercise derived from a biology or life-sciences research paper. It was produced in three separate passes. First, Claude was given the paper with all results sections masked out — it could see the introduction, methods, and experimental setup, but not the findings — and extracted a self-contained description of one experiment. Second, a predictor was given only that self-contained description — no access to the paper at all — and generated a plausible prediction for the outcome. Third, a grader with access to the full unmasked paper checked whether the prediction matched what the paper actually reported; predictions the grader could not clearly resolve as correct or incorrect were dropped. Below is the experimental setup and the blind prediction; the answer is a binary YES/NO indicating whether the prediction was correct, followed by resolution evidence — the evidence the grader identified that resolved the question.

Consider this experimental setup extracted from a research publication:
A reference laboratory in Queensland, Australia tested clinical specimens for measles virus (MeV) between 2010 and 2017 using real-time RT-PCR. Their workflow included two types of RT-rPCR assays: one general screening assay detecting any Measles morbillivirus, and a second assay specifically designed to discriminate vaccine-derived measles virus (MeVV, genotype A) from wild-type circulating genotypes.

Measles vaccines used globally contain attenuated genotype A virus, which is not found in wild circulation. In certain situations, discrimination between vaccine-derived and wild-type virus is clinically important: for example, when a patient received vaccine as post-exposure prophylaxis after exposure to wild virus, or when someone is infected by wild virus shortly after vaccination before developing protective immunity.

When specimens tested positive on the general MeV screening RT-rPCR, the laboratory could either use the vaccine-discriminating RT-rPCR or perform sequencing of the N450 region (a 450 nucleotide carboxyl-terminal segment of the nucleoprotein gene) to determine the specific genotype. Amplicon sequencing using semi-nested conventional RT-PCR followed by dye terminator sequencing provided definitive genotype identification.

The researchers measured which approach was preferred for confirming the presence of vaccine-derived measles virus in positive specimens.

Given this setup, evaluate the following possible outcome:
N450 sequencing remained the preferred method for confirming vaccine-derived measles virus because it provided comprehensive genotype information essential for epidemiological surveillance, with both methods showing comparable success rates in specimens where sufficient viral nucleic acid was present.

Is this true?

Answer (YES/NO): NO